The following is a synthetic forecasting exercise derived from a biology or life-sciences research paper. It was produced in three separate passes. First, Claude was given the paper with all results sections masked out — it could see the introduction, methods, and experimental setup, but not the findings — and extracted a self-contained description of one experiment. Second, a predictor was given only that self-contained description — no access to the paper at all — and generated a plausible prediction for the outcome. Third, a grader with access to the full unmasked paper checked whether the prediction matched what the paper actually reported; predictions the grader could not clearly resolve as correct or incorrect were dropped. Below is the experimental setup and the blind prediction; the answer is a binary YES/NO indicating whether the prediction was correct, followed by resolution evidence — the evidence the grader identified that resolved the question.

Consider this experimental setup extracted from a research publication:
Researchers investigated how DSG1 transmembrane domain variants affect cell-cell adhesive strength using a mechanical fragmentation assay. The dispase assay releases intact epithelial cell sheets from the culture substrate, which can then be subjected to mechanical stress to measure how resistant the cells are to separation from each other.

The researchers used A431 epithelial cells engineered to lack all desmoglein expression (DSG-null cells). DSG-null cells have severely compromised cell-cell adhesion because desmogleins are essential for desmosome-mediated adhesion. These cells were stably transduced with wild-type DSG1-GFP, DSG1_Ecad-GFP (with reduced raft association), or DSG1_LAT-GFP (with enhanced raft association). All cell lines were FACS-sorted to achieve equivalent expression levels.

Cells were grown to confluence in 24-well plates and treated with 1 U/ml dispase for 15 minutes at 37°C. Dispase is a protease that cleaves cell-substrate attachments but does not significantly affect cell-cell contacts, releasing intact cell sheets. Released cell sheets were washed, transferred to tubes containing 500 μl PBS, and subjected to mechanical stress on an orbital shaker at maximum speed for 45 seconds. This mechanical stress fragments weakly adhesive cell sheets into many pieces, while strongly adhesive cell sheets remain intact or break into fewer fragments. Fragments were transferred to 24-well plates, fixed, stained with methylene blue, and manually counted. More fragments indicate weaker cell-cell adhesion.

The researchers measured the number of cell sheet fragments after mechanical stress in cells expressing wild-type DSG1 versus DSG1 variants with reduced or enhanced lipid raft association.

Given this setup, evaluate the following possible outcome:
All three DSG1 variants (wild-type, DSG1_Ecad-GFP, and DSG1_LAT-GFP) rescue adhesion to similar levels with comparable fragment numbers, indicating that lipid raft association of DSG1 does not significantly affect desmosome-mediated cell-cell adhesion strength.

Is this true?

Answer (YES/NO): NO